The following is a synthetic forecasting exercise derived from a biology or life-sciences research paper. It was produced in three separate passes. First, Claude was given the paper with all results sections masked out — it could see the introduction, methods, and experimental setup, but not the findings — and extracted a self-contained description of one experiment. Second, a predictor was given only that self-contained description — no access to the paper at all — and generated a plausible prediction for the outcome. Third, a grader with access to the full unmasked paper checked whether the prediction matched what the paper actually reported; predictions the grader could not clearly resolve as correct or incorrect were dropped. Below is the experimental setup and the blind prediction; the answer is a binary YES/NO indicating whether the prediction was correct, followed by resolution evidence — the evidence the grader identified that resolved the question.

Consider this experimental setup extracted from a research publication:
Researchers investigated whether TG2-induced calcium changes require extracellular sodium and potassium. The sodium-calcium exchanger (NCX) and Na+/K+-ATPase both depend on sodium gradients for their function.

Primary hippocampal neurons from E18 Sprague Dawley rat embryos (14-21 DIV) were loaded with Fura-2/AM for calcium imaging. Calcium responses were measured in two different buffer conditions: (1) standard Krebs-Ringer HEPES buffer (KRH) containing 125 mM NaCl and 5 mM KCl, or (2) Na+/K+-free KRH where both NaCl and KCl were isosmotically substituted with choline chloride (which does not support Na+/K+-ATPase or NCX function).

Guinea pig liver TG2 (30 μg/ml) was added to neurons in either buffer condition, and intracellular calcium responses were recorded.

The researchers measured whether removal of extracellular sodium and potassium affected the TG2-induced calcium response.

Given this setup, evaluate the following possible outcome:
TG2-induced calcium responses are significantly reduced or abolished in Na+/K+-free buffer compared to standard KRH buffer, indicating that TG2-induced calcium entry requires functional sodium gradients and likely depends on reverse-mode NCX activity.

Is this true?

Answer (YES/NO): NO